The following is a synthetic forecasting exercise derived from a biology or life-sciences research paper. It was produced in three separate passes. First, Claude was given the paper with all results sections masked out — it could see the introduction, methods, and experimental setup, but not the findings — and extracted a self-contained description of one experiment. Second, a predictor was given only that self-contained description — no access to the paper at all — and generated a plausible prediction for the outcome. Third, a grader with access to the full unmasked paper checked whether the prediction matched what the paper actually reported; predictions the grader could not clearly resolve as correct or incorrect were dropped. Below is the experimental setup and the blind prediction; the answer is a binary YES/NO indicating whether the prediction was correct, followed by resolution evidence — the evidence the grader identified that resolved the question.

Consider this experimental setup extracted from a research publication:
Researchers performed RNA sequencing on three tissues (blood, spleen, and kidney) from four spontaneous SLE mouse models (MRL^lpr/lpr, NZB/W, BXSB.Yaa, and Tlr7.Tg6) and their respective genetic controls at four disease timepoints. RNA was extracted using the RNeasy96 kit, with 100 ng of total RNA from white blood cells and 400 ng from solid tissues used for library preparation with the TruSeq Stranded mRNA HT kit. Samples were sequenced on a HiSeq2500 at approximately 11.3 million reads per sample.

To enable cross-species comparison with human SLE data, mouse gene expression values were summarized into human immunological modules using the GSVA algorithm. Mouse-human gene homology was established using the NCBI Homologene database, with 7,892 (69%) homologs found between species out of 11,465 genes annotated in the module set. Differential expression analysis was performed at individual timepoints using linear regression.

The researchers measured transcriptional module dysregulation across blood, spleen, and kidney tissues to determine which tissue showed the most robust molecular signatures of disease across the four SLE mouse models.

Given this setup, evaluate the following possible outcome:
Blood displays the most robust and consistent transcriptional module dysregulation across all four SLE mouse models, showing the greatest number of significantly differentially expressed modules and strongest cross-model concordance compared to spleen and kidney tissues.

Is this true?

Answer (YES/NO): NO